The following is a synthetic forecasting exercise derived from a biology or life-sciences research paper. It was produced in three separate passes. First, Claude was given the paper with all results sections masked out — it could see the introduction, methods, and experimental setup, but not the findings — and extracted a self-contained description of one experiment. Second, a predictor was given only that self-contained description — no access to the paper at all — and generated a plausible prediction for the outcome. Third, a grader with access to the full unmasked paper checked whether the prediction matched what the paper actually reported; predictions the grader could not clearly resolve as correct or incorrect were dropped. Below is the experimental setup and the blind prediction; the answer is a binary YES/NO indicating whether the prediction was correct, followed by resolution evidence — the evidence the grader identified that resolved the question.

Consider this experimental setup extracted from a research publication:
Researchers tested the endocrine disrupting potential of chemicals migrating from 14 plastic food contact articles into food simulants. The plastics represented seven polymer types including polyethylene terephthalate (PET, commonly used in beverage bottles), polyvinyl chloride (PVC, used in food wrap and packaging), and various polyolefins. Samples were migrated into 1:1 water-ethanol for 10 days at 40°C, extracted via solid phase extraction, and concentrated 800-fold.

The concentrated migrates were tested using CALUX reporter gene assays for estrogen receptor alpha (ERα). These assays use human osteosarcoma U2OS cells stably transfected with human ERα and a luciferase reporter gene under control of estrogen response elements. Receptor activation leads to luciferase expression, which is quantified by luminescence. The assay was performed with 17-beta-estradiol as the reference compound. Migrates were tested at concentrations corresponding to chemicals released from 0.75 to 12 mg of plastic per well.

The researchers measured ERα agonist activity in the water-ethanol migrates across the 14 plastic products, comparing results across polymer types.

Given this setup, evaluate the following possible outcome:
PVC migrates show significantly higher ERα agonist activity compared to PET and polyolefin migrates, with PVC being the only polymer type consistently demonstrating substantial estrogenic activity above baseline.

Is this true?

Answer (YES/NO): NO